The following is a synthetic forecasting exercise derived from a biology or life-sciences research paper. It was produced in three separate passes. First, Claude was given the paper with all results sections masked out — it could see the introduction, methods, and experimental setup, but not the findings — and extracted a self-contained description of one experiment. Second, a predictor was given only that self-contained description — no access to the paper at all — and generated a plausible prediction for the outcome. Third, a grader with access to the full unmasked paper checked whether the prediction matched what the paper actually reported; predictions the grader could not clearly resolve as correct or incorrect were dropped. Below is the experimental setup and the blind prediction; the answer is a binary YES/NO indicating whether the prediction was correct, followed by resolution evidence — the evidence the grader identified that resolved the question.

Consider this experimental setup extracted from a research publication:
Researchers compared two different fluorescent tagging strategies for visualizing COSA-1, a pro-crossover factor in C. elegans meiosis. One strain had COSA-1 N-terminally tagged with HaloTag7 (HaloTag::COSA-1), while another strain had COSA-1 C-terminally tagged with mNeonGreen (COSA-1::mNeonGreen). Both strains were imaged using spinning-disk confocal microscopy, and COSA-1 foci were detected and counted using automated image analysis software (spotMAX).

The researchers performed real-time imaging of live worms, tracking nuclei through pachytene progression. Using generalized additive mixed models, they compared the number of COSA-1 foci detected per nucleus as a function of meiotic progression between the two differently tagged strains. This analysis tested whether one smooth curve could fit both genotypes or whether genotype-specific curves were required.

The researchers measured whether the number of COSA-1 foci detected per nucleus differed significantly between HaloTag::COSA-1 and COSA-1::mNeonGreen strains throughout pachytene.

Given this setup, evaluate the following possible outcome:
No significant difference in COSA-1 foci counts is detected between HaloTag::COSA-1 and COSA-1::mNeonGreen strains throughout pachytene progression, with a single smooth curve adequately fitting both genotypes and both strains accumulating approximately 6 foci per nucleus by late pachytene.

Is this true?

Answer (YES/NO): YES